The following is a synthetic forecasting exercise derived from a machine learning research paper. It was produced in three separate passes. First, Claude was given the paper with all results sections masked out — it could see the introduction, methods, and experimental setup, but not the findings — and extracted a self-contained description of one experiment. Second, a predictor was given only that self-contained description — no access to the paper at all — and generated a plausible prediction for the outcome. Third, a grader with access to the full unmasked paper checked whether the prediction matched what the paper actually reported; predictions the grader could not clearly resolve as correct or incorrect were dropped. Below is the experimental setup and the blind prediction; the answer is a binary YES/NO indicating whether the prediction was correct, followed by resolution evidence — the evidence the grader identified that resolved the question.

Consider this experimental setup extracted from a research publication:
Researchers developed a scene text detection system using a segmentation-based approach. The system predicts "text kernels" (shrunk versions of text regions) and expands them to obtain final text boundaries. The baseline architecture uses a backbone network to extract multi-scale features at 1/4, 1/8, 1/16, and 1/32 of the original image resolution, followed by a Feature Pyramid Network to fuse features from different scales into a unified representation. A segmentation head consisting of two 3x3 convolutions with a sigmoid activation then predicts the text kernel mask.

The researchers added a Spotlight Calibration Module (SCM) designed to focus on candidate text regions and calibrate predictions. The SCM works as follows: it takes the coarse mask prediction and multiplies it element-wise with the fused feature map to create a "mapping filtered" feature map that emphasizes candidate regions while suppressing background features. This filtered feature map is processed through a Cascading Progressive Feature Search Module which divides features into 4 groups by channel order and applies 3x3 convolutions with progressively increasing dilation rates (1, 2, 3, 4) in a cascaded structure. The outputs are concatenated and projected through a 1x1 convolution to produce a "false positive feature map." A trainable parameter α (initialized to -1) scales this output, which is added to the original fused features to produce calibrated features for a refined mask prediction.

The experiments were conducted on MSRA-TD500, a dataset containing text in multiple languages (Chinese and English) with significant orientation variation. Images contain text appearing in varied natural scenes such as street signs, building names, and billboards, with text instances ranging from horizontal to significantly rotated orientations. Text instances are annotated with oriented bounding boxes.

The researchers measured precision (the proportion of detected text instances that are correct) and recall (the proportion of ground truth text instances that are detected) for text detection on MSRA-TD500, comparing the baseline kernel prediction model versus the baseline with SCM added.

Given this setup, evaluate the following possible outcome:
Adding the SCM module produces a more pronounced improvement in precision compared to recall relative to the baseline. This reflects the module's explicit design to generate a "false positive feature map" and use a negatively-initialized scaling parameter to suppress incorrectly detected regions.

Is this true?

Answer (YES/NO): NO